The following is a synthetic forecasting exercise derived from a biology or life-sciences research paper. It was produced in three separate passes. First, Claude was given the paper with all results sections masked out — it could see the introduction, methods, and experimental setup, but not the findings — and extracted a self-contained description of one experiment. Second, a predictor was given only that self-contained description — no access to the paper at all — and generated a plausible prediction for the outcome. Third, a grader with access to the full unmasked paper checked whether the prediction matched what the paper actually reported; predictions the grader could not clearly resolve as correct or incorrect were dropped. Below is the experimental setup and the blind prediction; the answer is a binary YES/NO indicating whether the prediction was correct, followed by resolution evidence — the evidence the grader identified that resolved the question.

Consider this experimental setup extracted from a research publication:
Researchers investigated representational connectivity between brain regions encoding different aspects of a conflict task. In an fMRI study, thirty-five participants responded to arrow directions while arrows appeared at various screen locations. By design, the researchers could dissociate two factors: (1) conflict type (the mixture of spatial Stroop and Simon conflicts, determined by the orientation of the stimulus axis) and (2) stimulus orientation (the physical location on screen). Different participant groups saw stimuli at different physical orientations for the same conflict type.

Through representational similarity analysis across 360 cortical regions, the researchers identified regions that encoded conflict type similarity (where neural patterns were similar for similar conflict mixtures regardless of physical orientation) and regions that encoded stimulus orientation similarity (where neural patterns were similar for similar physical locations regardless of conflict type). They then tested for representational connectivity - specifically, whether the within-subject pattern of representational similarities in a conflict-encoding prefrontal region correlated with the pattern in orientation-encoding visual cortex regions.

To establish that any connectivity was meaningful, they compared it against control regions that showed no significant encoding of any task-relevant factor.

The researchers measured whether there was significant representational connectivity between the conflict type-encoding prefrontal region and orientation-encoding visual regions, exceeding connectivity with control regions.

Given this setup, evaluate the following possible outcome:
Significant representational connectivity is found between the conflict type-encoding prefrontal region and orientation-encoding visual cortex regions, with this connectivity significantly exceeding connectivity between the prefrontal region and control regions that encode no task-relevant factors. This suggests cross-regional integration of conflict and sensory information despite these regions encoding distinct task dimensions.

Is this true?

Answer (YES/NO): YES